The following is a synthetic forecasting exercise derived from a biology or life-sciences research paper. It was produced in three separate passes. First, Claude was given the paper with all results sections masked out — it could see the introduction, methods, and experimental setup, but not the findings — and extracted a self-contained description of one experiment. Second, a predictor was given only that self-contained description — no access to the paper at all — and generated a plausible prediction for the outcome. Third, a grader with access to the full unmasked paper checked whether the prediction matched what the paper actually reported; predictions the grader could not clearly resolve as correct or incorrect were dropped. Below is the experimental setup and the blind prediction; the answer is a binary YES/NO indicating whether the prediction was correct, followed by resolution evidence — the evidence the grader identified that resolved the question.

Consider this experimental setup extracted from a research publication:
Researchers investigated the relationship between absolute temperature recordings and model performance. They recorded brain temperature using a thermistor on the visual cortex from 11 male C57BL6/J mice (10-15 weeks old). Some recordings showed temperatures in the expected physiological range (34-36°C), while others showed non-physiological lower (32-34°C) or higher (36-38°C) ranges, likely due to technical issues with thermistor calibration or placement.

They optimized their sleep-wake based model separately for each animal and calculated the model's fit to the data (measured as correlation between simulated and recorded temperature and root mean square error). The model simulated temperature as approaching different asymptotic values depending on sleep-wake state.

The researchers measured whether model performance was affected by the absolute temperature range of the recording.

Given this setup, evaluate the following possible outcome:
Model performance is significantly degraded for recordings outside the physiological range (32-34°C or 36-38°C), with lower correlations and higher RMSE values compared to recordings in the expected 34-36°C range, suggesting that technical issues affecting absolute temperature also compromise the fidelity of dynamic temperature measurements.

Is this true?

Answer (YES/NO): NO